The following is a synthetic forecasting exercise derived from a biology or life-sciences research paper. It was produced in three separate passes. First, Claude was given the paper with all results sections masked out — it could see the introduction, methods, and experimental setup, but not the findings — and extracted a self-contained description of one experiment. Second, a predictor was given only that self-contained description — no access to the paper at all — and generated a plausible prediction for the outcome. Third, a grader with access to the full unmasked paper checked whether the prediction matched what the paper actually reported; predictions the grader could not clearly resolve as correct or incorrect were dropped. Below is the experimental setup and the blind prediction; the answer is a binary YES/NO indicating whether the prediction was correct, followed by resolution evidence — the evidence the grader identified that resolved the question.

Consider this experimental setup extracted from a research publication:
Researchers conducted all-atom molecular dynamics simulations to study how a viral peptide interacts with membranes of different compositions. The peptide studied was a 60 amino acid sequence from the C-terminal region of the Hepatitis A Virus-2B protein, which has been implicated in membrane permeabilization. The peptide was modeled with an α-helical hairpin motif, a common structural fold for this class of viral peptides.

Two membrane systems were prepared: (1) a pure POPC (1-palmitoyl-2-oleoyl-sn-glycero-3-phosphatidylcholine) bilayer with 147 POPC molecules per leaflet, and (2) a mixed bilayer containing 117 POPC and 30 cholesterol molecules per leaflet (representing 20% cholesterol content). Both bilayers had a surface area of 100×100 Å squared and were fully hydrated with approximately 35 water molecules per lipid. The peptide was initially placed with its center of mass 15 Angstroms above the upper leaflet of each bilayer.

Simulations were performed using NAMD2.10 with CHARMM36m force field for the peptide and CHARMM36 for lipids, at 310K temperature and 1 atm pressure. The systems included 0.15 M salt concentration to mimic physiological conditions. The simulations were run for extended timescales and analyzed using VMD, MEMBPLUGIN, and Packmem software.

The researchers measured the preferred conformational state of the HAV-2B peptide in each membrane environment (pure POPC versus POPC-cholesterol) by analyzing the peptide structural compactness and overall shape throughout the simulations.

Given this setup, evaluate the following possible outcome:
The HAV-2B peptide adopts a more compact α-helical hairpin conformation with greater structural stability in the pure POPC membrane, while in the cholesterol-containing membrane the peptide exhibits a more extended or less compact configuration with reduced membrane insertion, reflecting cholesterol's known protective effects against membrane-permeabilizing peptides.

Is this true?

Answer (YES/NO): NO